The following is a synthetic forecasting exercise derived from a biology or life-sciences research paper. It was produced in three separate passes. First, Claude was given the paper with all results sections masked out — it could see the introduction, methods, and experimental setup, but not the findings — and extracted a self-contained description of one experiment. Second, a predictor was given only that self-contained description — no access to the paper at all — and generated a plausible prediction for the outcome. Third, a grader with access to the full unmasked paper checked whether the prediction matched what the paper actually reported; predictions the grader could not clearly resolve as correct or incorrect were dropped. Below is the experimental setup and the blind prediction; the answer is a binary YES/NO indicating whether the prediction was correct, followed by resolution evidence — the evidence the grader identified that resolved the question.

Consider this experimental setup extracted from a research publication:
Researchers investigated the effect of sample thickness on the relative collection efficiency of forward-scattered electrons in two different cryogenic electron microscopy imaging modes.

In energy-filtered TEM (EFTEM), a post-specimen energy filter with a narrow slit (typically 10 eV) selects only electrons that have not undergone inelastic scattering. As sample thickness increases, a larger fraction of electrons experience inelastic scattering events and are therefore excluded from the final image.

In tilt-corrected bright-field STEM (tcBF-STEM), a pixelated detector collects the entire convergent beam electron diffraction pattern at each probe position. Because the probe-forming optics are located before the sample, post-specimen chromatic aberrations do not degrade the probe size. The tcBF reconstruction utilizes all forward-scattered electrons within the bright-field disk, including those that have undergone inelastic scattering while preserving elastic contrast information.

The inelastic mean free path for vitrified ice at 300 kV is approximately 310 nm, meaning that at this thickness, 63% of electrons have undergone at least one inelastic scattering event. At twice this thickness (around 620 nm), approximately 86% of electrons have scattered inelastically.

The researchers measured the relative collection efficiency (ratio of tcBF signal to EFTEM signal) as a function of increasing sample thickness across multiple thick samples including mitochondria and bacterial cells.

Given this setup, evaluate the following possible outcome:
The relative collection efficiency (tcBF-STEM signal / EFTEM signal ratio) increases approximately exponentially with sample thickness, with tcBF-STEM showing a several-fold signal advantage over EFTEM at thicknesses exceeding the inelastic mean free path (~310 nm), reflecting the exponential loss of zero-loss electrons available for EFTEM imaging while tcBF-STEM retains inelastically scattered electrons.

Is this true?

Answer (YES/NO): YES